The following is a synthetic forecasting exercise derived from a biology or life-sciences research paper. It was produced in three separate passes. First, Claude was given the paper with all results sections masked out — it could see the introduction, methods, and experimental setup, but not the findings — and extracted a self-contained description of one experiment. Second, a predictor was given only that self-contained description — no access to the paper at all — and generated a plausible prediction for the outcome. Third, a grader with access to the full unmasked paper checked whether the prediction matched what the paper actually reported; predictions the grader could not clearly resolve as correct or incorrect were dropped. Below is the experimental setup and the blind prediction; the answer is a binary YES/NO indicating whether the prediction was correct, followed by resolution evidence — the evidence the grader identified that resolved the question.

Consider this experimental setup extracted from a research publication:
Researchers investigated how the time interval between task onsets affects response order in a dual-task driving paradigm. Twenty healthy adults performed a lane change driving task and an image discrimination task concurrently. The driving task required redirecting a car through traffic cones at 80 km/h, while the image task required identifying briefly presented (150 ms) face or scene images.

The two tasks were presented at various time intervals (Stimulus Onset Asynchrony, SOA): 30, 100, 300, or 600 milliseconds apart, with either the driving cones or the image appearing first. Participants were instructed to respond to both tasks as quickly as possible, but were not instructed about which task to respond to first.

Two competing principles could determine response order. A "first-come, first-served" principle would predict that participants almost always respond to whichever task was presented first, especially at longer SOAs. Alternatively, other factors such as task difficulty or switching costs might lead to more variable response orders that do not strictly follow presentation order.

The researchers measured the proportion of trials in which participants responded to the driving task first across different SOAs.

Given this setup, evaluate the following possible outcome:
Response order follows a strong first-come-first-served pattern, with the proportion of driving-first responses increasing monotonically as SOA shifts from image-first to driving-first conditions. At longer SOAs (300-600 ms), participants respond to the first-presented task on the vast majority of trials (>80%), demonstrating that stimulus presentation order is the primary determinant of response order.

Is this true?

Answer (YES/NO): NO